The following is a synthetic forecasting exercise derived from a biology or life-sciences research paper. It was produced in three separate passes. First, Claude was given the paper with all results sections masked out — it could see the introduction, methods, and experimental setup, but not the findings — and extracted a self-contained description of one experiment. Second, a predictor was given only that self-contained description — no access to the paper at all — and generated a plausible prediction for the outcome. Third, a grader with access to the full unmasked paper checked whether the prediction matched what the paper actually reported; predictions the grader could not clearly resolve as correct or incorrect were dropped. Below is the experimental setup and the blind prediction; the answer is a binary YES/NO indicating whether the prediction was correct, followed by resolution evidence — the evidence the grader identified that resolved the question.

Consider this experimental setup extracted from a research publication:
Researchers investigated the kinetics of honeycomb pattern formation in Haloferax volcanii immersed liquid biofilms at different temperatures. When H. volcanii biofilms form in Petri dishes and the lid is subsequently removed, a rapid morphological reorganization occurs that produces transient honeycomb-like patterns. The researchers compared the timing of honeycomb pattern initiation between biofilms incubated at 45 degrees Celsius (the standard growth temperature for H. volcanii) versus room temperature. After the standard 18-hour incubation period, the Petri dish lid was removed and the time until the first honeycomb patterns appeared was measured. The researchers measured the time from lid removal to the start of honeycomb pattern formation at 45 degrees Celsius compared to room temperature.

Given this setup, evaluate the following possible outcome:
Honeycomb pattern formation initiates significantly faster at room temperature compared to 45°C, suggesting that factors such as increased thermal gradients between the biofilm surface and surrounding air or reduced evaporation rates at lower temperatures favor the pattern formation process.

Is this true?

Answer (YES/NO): NO